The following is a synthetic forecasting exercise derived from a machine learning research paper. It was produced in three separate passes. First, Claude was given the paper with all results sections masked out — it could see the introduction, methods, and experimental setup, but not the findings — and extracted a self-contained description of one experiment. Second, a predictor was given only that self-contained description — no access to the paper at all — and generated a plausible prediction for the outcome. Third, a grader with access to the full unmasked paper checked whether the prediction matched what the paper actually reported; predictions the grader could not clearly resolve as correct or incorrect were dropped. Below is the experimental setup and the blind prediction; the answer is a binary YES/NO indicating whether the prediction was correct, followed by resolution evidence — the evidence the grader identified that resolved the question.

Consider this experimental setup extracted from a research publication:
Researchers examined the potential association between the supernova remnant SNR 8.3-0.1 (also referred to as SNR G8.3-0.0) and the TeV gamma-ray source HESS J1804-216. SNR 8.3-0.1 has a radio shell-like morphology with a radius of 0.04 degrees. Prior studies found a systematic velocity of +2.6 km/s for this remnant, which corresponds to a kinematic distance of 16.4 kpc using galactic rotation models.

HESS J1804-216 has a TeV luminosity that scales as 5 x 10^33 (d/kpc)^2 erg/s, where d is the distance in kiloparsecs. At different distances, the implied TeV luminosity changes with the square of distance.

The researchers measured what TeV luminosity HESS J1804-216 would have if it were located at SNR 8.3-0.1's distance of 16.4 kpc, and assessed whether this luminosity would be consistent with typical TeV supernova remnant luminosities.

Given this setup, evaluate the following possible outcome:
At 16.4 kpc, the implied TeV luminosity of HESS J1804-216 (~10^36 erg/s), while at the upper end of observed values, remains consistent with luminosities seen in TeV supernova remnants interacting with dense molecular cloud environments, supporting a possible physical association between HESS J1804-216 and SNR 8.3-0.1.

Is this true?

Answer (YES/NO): NO